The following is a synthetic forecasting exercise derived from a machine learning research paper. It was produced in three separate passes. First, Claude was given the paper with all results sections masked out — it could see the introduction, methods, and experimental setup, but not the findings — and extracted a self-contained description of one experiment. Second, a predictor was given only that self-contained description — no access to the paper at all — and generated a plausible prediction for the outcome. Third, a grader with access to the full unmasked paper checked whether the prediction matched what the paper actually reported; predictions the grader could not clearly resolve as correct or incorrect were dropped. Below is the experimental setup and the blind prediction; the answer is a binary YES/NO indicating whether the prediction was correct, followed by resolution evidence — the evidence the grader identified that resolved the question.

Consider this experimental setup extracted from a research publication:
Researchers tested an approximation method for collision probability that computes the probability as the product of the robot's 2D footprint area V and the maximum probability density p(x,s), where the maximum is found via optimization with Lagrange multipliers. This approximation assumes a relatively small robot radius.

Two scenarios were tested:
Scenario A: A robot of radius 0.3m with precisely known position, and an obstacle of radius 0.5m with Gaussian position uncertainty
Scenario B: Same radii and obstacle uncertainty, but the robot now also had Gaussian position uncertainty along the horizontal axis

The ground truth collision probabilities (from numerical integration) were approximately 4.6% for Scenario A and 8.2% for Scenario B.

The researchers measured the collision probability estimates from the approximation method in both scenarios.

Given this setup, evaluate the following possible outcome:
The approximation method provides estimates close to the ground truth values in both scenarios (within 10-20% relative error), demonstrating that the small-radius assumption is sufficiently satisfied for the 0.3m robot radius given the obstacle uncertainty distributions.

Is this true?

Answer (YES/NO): NO